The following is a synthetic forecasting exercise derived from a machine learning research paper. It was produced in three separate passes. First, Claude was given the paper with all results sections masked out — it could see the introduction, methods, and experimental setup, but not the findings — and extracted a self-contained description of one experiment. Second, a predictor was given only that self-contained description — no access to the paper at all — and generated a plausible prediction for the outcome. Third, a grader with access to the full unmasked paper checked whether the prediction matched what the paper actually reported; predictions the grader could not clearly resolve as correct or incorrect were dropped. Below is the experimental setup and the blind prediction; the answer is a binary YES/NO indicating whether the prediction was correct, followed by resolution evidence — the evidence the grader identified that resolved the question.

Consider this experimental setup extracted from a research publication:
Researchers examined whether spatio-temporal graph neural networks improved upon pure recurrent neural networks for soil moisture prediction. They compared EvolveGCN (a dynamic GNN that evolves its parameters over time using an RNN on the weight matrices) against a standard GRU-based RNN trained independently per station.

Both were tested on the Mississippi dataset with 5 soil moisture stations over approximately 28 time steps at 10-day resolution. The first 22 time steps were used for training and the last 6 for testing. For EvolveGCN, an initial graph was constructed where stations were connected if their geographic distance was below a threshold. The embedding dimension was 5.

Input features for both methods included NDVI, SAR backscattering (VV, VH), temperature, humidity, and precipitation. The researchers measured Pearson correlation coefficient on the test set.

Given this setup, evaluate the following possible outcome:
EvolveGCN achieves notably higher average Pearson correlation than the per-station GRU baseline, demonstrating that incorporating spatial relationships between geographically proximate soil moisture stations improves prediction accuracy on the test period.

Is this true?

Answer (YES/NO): YES